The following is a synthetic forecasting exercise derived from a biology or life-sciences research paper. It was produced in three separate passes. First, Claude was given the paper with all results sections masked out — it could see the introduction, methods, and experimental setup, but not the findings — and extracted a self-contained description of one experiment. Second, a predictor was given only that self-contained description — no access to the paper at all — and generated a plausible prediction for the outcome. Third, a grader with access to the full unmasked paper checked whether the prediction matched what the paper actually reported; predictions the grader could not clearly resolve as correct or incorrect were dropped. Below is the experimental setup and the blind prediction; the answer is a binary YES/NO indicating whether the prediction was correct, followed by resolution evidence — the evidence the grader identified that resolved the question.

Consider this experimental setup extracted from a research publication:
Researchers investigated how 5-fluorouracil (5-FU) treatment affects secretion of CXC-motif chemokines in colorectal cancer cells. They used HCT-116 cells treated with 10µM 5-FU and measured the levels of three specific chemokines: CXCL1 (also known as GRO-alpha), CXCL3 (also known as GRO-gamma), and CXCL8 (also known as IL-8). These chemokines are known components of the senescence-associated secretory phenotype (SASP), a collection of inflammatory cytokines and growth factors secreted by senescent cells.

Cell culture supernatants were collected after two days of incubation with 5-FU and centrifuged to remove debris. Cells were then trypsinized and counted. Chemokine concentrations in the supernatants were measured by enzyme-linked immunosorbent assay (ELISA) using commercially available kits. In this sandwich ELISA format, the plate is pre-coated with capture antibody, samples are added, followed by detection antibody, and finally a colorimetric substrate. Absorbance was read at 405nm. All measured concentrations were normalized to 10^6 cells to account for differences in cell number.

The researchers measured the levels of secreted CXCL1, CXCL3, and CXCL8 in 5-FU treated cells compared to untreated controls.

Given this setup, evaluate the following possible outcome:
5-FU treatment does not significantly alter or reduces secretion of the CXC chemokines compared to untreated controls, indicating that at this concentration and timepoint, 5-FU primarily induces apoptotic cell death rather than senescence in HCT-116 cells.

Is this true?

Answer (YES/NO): NO